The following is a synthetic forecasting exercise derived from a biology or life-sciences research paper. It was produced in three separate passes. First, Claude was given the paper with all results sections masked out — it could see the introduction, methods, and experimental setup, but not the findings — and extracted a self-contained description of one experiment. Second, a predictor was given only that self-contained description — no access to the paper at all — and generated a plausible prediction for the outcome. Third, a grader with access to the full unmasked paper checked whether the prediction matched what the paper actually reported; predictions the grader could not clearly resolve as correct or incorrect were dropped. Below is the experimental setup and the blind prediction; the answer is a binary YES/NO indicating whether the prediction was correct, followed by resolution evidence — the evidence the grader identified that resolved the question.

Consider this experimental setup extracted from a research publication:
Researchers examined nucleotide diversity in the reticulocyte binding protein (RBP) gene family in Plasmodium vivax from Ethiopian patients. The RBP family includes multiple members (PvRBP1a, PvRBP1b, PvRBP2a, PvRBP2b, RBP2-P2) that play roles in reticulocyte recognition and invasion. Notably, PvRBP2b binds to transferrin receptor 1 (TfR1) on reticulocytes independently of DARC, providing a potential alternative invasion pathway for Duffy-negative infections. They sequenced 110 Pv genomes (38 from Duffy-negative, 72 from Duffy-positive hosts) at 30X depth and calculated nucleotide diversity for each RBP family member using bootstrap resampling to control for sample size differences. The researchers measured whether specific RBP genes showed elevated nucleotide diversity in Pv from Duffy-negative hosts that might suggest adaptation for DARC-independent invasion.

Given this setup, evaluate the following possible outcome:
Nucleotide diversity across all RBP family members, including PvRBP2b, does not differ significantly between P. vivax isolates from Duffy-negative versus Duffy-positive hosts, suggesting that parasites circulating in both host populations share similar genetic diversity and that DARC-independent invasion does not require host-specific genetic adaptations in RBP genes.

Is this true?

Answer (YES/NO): NO